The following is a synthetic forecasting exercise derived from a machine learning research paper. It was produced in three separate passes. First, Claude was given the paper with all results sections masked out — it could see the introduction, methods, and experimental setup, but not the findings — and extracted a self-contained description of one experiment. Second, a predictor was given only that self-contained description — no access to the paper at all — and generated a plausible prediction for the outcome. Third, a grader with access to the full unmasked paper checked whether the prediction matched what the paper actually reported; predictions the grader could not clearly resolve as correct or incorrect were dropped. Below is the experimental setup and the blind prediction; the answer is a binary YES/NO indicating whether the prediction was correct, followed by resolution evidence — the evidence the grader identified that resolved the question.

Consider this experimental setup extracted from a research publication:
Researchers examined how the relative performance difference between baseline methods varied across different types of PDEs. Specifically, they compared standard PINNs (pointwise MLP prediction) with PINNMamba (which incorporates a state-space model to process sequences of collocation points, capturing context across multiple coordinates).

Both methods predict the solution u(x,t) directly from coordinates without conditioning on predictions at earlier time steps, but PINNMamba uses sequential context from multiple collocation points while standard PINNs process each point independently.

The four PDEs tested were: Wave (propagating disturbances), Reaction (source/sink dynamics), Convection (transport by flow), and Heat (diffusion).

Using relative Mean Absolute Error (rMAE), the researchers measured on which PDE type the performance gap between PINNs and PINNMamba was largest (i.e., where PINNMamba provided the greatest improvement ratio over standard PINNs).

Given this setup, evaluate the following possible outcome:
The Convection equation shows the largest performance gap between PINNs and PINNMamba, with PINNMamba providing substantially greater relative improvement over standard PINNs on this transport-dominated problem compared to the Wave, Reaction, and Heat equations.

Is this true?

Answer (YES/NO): NO